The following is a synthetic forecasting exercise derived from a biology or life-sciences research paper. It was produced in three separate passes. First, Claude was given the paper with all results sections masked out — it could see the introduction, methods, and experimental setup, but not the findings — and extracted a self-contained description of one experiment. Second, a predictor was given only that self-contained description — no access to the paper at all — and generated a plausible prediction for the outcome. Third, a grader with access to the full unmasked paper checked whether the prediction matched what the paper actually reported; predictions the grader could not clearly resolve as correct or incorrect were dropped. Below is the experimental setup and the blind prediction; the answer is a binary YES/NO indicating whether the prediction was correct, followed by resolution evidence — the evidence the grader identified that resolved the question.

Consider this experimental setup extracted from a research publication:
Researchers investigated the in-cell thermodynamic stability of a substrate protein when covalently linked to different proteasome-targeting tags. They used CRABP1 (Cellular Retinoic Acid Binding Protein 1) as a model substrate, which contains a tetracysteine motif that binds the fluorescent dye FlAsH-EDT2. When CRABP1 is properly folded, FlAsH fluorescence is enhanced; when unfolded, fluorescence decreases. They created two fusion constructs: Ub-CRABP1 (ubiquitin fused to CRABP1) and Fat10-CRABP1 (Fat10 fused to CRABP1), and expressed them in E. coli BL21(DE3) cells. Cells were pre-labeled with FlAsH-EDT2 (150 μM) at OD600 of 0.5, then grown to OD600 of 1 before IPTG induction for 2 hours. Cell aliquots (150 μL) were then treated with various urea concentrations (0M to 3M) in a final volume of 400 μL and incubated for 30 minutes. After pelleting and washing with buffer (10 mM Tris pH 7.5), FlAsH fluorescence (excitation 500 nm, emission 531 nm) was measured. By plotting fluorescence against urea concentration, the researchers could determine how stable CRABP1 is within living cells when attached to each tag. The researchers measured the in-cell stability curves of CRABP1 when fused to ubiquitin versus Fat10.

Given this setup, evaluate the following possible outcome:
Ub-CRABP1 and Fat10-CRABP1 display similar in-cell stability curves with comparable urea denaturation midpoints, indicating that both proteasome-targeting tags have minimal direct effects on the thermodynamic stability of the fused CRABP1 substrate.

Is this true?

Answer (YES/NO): NO